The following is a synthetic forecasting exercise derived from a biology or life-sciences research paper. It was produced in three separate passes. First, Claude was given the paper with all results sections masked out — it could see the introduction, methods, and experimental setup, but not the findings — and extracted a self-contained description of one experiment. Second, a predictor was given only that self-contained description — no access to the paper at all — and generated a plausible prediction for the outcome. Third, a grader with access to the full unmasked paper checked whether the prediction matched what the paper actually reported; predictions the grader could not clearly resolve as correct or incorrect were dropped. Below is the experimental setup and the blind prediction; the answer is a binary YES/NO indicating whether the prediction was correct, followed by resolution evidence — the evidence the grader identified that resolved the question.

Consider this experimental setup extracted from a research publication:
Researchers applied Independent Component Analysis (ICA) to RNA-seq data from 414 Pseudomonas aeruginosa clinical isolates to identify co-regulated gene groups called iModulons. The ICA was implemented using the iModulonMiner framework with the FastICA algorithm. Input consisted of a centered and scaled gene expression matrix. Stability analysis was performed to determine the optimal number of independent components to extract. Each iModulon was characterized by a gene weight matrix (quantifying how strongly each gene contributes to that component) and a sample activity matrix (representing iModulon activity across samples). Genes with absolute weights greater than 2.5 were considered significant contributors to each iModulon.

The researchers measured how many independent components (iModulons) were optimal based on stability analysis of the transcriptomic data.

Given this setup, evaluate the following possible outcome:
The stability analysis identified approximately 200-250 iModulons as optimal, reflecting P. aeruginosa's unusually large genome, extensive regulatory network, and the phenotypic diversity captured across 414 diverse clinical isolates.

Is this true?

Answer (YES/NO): YES